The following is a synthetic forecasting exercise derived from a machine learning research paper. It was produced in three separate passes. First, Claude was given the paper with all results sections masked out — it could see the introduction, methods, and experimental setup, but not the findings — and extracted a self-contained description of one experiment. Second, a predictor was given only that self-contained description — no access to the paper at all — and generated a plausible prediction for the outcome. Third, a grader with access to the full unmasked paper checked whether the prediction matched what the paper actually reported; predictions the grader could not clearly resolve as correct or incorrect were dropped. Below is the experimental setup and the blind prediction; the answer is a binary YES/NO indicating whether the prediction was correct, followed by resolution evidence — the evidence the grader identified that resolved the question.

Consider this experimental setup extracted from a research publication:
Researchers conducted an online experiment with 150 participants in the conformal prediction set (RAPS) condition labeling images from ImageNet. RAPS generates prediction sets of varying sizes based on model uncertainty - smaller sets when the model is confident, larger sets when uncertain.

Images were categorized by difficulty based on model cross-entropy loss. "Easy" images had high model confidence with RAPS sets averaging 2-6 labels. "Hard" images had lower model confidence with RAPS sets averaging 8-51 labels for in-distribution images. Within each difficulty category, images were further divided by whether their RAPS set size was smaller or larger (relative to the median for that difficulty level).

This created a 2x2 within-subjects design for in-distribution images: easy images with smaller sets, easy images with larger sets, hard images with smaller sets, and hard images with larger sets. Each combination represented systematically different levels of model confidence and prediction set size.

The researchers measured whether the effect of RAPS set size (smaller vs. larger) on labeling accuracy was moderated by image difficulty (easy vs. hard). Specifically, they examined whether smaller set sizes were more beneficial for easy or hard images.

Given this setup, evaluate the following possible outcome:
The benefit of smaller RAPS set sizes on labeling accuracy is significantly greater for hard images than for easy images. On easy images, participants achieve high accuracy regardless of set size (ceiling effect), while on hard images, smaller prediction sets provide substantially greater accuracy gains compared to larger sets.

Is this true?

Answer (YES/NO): NO